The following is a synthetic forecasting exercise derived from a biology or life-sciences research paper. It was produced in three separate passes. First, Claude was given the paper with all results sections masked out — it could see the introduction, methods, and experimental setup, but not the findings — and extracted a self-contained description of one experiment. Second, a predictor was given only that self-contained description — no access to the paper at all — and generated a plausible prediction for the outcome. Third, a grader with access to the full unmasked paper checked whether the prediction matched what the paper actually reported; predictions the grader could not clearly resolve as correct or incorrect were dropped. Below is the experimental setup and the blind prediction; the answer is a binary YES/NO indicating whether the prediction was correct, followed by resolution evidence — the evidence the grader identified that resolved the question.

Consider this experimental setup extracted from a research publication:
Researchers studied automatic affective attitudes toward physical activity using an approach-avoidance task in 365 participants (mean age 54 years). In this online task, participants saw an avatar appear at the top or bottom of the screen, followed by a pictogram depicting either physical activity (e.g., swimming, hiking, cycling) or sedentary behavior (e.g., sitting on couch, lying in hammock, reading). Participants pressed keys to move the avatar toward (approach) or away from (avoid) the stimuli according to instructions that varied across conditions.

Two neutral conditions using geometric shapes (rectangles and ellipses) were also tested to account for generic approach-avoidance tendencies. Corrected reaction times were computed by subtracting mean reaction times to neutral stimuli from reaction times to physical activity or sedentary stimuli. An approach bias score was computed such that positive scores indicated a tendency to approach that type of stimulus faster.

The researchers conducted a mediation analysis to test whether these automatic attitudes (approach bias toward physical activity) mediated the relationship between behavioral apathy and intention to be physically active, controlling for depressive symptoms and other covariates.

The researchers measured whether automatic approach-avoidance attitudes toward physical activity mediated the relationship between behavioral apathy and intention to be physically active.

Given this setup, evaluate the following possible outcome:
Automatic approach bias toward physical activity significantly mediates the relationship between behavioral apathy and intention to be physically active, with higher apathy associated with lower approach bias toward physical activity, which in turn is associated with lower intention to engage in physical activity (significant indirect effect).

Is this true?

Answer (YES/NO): NO